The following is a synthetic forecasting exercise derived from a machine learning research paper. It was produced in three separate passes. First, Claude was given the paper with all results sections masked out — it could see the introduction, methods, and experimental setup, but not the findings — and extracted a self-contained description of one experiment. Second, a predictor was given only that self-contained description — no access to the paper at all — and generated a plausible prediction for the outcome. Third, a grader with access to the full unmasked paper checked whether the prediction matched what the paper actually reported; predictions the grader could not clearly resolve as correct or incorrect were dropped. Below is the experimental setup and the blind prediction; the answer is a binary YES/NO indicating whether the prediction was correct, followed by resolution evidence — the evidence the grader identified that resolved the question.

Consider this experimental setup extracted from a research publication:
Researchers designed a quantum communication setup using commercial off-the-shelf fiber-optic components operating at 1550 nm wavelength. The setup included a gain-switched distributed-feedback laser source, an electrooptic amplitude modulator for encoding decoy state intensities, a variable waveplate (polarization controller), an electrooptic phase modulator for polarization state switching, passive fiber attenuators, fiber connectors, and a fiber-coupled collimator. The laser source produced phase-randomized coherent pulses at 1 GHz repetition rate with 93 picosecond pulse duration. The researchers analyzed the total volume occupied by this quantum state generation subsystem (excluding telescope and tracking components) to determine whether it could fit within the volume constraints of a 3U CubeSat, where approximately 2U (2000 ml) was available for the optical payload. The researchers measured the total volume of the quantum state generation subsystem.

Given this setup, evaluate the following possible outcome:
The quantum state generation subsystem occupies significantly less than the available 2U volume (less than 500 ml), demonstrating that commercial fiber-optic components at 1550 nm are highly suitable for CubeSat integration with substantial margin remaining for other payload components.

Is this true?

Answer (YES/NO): YES